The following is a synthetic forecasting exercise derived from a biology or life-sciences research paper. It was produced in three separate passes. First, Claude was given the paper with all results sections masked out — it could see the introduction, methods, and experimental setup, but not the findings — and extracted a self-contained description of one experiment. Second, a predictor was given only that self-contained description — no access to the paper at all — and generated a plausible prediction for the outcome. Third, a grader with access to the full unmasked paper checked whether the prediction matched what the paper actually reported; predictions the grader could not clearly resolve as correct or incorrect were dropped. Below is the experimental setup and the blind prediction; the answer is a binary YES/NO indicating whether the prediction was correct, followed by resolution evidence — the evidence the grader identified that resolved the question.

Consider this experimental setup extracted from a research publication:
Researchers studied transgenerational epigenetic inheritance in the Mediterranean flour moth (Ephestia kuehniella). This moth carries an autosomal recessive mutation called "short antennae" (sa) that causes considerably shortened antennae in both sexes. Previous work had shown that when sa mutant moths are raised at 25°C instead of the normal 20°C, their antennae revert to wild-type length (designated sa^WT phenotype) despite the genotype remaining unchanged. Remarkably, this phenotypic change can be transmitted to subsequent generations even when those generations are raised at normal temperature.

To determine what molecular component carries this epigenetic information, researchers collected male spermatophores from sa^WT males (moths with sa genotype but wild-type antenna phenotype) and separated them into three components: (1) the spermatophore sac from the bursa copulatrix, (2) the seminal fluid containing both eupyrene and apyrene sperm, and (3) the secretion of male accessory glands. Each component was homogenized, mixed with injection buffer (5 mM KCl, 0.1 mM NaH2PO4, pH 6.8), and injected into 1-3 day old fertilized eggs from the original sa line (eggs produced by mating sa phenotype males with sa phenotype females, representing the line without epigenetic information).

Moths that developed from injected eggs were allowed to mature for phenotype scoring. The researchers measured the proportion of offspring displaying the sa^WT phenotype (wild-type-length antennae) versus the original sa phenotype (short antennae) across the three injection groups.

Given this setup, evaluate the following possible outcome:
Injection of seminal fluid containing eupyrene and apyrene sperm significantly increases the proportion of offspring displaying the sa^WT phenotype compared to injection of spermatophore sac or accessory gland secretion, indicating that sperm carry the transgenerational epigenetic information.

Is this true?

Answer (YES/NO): NO